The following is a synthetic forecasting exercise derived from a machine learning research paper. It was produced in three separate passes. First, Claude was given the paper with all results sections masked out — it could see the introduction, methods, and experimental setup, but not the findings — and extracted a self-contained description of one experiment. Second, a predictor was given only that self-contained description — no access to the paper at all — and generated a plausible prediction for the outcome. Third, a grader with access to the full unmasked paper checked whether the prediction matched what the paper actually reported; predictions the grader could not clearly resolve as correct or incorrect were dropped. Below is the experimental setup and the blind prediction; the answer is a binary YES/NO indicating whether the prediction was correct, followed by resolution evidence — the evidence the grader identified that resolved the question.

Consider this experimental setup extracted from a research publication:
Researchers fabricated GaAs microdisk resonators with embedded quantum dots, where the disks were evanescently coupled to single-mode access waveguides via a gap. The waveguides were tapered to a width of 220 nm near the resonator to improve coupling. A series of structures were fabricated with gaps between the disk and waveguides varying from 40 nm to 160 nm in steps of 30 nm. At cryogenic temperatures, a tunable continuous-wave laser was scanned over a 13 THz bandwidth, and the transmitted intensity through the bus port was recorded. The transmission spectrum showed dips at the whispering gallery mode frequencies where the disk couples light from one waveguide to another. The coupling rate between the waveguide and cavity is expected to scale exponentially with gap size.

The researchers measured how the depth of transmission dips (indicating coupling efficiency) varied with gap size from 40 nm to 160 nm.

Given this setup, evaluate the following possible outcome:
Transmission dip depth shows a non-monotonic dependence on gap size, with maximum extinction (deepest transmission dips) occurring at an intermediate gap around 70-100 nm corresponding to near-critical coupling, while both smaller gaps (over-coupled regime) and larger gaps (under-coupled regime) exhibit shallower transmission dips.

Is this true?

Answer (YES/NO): NO